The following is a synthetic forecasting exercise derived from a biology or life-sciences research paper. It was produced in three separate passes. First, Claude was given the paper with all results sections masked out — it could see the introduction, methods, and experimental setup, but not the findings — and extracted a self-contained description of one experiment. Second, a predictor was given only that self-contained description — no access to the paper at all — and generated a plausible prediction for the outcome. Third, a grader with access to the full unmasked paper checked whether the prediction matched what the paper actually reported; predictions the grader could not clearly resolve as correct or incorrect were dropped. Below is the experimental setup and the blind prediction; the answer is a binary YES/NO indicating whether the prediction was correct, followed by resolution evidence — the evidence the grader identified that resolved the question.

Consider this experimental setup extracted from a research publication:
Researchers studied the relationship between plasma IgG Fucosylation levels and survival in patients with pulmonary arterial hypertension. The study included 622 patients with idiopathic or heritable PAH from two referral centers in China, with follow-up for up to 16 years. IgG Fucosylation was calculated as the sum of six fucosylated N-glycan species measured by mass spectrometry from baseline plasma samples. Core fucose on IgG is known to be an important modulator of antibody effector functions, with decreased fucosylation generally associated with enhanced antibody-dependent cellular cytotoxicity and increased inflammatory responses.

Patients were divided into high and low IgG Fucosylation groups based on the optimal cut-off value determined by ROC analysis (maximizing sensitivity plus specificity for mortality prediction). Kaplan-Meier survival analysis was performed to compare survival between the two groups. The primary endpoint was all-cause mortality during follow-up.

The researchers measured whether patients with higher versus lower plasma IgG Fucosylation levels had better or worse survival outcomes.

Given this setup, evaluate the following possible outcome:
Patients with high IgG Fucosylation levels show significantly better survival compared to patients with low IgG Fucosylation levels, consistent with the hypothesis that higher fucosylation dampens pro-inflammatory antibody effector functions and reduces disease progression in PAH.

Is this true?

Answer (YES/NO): YES